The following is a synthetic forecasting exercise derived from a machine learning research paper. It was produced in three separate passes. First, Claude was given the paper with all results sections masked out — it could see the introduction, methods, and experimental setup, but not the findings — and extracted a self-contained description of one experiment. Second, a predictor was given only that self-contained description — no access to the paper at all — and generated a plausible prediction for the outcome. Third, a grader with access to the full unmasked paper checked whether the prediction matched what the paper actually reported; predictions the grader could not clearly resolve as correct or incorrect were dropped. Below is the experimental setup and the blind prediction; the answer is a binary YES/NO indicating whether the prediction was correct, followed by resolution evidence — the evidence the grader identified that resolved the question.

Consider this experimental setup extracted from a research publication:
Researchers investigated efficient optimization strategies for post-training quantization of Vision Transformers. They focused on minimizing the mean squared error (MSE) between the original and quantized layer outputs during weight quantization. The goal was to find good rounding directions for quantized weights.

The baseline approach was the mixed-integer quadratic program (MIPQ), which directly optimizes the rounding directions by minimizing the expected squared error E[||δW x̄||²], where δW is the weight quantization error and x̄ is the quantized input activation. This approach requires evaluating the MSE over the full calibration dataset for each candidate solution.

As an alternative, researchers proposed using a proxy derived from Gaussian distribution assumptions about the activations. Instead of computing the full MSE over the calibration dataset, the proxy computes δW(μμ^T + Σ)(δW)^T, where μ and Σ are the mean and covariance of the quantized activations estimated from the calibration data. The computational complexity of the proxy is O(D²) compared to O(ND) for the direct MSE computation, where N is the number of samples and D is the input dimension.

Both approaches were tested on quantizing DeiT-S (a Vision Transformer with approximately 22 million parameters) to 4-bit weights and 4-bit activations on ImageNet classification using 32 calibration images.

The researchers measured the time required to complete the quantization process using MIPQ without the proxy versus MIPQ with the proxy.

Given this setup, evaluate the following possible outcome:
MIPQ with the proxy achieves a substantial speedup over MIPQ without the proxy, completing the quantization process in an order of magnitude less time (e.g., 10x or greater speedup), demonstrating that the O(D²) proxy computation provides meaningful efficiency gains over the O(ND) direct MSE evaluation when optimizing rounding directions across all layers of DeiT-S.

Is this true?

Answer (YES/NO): YES